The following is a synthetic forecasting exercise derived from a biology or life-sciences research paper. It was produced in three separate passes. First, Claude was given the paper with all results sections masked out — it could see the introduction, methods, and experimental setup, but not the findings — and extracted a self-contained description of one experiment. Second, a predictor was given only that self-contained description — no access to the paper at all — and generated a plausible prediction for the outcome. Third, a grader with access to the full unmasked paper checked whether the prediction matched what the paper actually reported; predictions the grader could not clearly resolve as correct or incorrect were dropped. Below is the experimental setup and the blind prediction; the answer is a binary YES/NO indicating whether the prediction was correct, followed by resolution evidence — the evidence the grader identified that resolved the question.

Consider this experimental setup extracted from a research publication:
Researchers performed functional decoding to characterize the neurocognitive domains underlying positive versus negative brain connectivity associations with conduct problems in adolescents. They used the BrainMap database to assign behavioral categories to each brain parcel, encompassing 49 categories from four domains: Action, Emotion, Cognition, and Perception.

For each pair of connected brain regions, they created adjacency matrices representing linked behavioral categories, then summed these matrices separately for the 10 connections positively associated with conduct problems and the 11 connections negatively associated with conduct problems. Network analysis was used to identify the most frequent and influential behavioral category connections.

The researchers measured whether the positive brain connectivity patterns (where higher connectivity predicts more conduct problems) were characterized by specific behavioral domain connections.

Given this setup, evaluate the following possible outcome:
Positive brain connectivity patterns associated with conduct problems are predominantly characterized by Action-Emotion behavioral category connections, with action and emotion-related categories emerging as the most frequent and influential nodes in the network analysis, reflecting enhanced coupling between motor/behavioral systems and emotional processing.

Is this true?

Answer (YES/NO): NO